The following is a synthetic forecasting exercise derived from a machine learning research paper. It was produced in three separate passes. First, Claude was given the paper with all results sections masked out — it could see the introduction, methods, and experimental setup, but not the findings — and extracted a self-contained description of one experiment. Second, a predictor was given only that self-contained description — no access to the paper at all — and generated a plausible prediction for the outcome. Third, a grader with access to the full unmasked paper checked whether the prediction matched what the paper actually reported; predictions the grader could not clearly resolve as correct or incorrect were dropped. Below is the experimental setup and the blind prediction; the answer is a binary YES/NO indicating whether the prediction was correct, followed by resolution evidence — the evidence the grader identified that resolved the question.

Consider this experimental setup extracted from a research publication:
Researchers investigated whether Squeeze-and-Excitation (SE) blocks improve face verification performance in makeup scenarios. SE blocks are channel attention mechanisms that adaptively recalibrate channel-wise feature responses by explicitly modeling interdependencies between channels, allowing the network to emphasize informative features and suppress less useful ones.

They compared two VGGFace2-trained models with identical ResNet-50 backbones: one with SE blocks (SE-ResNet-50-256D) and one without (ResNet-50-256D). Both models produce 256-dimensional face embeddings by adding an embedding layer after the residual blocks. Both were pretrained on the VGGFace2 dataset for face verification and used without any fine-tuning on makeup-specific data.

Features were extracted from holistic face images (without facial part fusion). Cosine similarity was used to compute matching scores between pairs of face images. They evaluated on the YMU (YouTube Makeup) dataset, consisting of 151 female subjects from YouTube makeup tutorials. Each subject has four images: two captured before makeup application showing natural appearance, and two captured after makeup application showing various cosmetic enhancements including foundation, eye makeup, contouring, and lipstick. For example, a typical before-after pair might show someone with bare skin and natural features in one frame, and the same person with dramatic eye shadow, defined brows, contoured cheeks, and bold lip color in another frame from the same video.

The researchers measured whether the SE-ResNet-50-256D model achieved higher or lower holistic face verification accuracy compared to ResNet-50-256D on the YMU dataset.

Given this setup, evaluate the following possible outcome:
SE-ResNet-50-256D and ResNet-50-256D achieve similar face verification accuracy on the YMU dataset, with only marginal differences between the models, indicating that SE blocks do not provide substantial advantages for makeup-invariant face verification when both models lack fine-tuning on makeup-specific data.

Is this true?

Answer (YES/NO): YES